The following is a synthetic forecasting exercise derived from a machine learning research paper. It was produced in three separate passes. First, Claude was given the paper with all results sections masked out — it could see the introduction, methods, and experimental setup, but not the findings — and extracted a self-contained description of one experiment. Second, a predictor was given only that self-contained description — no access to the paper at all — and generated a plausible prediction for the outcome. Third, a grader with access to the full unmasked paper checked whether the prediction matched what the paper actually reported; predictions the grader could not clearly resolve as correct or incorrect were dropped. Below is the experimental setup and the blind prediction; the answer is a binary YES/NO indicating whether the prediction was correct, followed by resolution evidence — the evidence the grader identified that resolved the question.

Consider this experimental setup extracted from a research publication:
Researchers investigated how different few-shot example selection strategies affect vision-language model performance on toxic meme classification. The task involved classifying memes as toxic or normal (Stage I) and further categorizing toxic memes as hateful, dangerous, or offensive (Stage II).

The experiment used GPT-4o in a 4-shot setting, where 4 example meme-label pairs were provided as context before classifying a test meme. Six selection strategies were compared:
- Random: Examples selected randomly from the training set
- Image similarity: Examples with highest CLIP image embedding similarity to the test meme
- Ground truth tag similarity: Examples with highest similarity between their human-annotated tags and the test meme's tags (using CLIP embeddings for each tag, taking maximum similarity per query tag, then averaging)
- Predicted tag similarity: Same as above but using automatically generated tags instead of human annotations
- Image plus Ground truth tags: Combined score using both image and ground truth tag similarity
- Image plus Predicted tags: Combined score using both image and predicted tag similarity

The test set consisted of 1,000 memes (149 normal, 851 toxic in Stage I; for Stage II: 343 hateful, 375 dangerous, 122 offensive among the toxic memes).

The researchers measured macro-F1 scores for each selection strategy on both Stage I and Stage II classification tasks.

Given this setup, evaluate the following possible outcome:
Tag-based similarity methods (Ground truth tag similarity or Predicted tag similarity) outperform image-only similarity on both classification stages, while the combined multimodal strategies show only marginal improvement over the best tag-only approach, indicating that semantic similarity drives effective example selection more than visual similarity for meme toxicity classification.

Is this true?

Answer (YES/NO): NO